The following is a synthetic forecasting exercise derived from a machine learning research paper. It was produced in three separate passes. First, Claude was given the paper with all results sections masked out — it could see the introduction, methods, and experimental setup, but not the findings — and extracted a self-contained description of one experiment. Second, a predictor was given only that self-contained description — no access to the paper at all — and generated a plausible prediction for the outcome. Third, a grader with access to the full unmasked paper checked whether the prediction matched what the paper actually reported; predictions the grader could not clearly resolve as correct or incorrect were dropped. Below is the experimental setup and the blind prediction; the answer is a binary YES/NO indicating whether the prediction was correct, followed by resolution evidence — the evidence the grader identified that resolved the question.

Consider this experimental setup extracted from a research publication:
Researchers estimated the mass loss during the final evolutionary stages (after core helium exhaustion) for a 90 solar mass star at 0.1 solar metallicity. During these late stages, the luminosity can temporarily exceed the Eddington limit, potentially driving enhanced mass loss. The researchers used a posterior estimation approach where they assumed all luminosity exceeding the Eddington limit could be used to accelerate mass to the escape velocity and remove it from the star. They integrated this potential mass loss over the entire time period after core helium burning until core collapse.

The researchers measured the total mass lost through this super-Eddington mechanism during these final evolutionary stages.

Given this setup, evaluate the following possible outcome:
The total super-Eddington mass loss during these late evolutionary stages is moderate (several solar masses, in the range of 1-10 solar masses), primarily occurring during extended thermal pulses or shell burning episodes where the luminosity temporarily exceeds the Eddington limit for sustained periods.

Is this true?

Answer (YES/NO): NO